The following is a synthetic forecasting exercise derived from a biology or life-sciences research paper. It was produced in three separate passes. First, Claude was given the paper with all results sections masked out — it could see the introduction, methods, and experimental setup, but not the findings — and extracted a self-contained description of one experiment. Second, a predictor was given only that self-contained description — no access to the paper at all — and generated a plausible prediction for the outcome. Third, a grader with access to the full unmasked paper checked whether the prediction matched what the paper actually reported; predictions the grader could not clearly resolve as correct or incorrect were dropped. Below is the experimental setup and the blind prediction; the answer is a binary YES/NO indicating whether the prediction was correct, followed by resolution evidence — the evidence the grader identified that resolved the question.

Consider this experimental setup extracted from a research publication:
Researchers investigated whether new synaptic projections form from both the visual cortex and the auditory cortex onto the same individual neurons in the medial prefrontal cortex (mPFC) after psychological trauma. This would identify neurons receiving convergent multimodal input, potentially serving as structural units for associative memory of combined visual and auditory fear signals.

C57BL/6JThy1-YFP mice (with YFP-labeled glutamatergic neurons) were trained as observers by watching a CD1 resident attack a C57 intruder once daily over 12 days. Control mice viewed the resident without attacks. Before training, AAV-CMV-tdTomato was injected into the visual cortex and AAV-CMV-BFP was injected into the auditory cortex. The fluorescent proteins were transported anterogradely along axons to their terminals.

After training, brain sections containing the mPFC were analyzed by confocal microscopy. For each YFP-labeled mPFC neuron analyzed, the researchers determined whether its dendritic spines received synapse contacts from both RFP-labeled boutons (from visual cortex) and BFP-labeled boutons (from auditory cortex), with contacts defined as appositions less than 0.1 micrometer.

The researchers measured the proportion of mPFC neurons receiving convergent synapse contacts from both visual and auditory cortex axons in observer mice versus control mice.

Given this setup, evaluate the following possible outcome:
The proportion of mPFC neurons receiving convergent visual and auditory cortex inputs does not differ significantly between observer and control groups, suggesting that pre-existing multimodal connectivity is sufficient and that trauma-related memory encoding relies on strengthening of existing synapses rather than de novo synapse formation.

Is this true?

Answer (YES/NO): NO